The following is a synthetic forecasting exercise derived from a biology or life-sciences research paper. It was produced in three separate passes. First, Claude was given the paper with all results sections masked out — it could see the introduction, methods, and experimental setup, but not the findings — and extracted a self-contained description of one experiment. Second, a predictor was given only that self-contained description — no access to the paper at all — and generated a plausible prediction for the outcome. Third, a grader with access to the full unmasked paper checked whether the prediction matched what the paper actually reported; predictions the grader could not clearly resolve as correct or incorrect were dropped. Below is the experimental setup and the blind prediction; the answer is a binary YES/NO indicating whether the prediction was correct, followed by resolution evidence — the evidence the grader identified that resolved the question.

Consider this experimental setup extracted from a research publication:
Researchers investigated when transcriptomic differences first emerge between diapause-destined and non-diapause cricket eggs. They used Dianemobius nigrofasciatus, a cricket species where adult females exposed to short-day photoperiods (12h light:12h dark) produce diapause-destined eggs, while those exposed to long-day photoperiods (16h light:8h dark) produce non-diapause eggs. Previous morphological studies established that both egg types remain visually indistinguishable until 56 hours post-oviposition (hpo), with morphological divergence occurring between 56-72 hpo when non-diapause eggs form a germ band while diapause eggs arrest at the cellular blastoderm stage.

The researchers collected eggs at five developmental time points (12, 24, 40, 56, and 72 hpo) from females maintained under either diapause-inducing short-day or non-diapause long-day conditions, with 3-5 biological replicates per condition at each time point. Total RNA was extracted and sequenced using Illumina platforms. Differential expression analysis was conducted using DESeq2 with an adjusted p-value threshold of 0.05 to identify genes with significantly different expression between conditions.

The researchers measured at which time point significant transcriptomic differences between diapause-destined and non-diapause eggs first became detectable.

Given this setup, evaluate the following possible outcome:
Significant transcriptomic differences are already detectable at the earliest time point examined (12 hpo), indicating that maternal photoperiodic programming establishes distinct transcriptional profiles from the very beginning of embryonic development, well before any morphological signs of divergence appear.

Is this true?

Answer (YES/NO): NO